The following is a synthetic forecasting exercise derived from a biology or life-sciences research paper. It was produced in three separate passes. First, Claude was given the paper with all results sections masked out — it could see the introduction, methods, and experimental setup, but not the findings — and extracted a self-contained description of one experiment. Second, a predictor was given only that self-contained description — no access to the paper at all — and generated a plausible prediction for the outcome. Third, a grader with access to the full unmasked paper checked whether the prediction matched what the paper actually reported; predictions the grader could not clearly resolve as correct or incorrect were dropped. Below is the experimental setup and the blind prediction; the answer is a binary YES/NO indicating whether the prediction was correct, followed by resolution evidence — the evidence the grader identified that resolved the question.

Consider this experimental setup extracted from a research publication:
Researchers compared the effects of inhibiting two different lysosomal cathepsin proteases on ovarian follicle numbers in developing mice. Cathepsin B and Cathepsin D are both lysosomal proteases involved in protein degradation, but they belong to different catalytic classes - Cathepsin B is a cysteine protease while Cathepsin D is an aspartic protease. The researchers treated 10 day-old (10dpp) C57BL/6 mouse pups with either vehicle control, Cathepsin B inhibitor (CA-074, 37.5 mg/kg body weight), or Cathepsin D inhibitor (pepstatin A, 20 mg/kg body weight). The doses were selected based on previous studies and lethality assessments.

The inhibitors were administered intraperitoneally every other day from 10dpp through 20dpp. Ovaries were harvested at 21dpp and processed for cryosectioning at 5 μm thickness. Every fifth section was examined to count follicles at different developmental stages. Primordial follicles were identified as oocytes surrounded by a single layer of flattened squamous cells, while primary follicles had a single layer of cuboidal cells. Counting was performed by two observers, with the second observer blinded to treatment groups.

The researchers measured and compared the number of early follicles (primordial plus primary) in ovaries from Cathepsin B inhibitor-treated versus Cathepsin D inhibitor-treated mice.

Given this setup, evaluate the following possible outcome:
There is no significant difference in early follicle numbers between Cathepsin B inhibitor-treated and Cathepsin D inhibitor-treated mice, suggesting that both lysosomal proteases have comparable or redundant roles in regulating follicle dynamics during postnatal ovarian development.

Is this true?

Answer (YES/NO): NO